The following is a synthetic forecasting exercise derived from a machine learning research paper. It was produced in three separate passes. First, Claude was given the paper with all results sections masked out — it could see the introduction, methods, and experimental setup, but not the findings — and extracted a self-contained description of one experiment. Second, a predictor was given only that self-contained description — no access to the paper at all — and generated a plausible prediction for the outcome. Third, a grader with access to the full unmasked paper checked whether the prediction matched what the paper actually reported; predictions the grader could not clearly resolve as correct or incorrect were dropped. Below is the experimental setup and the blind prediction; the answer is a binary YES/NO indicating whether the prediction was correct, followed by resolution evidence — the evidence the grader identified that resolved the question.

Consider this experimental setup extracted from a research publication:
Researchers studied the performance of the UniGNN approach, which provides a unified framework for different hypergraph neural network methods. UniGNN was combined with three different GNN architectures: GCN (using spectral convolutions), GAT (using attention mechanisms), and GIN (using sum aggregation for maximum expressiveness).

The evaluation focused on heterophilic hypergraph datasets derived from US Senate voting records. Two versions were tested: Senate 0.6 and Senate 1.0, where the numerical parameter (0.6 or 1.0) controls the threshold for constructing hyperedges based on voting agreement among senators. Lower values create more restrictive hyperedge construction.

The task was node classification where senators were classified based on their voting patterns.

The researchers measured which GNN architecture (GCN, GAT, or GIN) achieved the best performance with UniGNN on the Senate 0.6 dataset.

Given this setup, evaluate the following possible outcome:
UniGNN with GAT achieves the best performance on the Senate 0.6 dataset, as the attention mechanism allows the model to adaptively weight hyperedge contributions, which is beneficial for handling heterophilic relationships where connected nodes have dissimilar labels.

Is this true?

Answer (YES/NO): YES